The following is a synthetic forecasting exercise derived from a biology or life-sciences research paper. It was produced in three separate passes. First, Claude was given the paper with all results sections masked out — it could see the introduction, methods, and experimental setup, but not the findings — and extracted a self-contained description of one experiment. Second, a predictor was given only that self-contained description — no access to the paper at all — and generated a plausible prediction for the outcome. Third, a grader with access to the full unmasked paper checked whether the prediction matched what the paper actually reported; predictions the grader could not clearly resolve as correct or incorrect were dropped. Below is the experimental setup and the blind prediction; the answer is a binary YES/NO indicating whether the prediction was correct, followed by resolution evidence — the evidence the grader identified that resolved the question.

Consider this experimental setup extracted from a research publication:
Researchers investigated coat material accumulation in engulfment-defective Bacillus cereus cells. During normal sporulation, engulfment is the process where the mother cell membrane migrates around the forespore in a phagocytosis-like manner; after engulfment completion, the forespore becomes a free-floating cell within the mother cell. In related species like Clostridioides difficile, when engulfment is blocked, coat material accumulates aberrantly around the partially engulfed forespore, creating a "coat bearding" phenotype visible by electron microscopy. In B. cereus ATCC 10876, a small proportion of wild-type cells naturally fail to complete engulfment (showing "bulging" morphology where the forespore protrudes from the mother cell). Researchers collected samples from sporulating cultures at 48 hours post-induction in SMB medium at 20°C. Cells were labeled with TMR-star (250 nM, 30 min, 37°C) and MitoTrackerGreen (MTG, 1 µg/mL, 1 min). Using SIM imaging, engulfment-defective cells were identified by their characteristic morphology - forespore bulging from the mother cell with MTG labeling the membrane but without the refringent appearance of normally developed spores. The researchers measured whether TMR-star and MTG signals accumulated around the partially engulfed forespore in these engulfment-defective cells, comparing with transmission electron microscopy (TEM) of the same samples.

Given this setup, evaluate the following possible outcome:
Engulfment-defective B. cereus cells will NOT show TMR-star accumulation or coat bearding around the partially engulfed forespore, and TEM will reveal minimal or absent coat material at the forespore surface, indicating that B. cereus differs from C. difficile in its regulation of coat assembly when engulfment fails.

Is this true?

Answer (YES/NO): NO